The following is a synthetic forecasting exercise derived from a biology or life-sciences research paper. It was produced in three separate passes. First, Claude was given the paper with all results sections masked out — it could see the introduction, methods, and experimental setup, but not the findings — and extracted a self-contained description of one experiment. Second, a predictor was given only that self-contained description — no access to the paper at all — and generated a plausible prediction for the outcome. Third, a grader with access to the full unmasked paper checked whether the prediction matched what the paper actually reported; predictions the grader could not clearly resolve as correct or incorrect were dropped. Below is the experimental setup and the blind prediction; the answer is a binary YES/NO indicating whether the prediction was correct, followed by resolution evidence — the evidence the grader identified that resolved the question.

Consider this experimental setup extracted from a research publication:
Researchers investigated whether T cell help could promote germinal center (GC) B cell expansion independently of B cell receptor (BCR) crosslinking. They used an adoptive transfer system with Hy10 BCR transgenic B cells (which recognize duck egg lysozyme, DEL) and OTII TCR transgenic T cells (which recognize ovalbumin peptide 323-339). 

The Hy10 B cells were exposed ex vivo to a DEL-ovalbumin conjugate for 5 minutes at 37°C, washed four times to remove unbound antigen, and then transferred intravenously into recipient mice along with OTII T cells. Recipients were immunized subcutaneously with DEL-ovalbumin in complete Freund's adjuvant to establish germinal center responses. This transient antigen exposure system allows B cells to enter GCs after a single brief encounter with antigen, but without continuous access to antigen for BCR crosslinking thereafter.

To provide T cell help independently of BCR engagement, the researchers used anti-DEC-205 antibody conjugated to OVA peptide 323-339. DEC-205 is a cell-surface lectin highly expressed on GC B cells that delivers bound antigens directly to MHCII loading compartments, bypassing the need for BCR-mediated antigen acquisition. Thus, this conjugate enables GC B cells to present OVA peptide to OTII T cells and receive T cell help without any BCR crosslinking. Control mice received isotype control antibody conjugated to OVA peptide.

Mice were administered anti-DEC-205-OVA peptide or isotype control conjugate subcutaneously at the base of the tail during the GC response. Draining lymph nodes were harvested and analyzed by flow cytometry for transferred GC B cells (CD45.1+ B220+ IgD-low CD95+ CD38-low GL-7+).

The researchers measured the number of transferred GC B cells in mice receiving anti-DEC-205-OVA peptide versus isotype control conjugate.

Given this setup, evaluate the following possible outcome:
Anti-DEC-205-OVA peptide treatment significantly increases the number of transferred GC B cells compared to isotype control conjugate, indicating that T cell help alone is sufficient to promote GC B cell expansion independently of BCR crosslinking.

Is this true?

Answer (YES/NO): YES